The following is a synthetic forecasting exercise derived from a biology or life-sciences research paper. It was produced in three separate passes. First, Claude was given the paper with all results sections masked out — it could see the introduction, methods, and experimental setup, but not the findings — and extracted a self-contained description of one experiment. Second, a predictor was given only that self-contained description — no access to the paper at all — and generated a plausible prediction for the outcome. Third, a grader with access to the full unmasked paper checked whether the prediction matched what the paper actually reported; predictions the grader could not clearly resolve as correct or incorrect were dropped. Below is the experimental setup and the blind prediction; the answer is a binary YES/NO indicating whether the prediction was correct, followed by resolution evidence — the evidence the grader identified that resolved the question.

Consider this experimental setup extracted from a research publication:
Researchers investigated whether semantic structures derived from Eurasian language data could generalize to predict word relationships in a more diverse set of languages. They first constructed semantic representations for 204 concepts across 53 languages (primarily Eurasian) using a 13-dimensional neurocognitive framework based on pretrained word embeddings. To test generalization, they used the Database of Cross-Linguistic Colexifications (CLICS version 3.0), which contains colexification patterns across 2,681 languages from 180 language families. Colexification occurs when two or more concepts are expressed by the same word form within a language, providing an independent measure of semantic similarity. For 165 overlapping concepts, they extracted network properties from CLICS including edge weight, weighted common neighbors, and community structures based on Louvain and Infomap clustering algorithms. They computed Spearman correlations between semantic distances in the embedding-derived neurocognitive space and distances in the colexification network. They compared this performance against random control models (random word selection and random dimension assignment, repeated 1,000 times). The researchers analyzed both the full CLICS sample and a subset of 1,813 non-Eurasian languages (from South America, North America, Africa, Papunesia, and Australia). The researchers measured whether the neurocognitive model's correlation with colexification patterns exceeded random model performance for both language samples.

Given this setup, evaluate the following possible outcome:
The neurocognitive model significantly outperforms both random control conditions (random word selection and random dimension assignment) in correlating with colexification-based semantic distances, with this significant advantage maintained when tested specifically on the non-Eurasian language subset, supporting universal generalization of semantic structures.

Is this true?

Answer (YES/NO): YES